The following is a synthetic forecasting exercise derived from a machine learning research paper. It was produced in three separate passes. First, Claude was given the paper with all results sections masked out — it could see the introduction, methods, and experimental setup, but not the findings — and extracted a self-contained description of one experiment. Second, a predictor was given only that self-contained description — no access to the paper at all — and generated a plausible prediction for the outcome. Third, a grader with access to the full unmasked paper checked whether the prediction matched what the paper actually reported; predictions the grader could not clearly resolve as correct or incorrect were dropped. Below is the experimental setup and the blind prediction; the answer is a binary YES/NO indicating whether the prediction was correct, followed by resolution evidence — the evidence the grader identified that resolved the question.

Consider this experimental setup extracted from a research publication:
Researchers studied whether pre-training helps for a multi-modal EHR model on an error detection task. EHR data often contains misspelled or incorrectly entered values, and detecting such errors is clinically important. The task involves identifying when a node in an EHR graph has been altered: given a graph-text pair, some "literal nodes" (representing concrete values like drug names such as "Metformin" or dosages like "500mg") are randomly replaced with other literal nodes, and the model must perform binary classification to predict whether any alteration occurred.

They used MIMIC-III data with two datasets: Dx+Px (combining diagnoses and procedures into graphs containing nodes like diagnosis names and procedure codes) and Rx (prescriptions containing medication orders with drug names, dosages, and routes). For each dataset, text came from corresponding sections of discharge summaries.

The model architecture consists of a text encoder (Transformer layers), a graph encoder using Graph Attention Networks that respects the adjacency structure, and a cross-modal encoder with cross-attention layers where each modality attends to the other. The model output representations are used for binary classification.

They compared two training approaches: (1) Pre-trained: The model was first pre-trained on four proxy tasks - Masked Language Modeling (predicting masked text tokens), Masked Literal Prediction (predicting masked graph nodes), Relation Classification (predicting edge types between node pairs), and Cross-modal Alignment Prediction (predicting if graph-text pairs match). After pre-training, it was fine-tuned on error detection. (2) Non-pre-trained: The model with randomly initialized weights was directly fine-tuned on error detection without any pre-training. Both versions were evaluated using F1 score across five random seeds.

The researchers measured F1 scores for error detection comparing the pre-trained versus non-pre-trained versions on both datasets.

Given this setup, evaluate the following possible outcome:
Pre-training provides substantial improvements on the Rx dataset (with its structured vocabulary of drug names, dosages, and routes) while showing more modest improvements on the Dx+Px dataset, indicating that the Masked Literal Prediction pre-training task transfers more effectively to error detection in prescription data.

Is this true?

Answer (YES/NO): NO